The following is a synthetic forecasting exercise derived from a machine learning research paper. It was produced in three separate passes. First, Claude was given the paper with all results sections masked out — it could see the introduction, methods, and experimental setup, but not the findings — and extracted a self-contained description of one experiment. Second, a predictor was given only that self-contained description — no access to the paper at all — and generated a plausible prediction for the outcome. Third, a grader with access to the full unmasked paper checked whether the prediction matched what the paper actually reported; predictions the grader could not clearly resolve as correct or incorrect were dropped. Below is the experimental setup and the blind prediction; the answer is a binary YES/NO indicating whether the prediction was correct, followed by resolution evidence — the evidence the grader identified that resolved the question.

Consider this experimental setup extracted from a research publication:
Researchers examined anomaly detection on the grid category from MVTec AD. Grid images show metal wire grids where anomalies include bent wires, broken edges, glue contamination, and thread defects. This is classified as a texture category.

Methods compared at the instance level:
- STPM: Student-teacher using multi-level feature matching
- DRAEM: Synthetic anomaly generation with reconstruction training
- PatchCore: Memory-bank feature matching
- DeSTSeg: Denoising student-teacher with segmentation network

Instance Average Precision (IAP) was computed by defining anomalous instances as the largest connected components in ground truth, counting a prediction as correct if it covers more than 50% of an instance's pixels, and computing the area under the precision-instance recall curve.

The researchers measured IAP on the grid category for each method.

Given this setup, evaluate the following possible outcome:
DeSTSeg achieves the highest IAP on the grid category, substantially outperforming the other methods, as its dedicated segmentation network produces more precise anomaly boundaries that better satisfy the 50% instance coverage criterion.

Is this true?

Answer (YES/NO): NO